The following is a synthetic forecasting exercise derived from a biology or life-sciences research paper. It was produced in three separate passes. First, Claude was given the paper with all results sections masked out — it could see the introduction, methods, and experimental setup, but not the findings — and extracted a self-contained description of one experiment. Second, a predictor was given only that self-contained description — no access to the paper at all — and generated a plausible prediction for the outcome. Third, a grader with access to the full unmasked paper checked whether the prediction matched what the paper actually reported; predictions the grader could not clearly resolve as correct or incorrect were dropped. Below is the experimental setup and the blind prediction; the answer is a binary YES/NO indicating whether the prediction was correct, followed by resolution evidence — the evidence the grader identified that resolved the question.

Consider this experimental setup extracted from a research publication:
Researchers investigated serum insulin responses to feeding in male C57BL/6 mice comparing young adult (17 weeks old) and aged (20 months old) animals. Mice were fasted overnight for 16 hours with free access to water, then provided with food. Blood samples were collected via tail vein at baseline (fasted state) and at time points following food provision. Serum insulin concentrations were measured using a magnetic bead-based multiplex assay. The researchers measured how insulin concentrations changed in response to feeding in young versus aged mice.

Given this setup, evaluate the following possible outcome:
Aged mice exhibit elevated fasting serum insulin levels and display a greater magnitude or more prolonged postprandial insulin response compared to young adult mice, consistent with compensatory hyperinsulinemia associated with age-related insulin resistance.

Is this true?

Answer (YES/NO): NO